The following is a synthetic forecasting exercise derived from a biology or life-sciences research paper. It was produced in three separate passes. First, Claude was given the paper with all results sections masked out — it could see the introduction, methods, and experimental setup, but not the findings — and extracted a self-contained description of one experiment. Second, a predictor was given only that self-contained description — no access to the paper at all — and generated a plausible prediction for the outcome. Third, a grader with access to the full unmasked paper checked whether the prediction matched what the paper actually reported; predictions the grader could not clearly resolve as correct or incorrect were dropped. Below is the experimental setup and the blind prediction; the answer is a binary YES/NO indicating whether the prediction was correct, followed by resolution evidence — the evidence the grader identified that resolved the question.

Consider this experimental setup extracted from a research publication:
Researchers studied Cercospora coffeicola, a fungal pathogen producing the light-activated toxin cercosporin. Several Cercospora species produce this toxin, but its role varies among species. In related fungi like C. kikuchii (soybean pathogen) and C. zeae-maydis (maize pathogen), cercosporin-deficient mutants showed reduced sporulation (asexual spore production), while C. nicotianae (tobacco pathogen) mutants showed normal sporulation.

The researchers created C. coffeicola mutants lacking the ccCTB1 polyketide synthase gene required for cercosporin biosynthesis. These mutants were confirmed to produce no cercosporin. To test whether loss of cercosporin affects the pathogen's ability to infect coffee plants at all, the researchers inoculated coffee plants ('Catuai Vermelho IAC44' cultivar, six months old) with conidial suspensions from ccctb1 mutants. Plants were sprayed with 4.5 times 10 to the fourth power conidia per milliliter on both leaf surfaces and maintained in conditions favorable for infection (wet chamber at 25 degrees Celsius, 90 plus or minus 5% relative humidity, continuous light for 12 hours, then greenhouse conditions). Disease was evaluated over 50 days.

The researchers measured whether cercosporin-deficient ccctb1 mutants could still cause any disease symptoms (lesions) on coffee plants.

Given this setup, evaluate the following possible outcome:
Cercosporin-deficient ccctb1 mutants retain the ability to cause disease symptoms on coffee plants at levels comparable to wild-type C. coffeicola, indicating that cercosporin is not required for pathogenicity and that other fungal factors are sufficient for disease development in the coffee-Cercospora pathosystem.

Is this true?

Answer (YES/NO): NO